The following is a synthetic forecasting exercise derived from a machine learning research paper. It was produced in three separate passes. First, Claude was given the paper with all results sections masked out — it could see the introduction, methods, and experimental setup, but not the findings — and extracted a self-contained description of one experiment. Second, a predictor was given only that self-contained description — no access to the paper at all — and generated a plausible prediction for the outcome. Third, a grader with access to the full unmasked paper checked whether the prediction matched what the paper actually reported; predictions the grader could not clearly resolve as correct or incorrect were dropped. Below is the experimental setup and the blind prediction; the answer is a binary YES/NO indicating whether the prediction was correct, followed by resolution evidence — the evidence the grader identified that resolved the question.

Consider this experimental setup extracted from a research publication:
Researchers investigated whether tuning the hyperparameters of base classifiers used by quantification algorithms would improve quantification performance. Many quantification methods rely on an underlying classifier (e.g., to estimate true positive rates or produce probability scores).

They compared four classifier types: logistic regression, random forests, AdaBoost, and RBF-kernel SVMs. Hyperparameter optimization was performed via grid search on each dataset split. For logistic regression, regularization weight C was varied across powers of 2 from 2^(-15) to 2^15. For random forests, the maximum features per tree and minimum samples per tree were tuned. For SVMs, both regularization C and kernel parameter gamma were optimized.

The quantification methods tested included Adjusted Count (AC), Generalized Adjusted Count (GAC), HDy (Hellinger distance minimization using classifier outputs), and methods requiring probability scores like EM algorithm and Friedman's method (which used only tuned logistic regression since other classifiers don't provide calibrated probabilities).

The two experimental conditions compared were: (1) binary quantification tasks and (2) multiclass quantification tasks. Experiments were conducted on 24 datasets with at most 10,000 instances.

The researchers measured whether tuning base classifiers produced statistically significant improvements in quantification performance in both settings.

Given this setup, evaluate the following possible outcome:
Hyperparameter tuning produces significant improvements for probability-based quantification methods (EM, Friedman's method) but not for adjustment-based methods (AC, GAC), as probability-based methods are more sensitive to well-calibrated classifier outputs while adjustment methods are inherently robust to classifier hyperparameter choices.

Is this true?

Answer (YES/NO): NO